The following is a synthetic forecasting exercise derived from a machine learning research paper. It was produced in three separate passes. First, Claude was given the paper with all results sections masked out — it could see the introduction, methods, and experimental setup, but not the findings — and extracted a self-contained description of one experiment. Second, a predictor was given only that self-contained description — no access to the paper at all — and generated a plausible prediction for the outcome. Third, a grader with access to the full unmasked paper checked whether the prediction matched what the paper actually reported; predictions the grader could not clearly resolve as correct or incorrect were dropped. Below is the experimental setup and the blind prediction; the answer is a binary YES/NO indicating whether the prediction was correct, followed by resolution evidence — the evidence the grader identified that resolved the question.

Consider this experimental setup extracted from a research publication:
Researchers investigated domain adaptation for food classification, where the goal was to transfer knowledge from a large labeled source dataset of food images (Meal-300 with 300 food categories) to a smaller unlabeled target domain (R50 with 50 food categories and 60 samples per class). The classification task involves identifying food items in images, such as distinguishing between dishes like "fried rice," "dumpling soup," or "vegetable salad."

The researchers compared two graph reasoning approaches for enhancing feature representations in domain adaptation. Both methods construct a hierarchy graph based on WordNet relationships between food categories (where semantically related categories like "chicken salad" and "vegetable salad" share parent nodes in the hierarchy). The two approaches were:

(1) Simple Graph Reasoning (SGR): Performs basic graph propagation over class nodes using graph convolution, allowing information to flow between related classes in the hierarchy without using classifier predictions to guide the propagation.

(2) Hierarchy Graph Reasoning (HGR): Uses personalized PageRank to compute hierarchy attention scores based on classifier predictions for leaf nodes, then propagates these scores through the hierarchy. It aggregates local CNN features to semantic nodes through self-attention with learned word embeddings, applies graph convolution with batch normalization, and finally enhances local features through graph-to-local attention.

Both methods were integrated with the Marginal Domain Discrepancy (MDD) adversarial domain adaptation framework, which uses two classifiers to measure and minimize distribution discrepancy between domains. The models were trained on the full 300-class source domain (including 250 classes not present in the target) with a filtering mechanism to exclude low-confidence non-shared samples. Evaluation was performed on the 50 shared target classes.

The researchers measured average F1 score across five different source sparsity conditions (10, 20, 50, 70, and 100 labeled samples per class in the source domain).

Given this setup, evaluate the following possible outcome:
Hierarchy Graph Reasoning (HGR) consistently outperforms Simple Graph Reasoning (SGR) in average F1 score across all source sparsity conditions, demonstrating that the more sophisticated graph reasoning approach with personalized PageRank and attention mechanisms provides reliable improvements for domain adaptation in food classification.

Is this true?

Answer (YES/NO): YES